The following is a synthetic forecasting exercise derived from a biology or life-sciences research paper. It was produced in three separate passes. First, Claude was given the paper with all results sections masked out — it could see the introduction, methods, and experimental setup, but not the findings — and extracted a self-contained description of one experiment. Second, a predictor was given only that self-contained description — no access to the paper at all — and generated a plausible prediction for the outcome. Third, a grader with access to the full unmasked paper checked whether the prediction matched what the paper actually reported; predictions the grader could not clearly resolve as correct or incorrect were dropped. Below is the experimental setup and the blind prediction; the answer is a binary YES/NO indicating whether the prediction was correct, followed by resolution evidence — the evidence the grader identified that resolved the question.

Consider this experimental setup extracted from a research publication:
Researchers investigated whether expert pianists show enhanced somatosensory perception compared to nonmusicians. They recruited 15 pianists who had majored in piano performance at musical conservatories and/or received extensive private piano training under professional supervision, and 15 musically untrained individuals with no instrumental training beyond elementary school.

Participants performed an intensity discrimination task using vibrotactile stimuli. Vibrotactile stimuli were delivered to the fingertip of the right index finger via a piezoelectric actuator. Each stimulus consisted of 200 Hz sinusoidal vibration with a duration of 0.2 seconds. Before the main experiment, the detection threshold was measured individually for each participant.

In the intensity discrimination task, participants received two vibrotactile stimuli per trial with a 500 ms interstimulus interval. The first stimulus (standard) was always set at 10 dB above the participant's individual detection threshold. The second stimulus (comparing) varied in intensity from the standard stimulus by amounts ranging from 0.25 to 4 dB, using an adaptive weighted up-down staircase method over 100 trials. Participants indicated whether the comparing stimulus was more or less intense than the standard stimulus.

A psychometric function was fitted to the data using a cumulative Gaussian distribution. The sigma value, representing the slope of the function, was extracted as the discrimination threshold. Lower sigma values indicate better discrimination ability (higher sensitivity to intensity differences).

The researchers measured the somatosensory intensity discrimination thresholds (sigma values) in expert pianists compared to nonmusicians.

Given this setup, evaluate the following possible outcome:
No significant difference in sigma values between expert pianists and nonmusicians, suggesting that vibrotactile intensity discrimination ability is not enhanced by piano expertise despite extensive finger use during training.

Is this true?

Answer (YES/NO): YES